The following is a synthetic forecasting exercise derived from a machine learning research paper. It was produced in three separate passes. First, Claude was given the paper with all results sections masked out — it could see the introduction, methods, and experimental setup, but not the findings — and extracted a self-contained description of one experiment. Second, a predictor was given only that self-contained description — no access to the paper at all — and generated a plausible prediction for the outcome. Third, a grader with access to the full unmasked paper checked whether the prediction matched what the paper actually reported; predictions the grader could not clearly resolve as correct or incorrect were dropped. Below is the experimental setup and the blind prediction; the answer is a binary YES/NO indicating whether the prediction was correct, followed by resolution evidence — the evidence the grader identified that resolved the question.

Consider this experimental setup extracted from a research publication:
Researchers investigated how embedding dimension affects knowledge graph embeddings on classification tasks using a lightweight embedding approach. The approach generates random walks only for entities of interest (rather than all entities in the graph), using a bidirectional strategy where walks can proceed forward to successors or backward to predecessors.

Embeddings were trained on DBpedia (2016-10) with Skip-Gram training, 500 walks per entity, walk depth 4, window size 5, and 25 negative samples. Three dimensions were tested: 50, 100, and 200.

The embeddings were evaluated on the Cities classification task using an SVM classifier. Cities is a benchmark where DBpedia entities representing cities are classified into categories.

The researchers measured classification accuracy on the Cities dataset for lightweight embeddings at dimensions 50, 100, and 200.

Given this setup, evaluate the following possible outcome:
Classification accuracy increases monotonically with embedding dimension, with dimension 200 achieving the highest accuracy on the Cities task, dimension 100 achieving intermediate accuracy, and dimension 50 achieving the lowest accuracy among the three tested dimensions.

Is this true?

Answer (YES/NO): NO